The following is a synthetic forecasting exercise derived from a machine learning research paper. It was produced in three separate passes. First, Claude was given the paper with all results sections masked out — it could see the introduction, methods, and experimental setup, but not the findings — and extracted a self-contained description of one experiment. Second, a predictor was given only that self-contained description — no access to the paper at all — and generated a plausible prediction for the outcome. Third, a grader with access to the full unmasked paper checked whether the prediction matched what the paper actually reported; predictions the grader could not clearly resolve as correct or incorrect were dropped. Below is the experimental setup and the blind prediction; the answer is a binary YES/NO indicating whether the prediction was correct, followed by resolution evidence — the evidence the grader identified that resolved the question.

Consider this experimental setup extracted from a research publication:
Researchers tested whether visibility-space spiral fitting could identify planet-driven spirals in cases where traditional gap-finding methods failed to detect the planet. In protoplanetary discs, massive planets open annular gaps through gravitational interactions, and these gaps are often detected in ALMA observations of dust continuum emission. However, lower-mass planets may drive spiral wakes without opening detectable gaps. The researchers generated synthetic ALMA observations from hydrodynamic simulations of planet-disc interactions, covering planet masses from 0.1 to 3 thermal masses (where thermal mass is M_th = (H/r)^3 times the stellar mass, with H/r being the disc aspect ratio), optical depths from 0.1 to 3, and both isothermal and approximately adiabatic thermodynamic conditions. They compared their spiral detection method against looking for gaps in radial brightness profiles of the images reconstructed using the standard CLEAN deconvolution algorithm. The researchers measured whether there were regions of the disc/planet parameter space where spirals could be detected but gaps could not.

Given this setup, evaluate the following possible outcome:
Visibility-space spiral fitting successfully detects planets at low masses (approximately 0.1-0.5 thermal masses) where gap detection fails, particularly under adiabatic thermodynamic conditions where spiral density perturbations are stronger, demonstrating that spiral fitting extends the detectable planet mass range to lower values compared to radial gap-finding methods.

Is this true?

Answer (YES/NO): NO